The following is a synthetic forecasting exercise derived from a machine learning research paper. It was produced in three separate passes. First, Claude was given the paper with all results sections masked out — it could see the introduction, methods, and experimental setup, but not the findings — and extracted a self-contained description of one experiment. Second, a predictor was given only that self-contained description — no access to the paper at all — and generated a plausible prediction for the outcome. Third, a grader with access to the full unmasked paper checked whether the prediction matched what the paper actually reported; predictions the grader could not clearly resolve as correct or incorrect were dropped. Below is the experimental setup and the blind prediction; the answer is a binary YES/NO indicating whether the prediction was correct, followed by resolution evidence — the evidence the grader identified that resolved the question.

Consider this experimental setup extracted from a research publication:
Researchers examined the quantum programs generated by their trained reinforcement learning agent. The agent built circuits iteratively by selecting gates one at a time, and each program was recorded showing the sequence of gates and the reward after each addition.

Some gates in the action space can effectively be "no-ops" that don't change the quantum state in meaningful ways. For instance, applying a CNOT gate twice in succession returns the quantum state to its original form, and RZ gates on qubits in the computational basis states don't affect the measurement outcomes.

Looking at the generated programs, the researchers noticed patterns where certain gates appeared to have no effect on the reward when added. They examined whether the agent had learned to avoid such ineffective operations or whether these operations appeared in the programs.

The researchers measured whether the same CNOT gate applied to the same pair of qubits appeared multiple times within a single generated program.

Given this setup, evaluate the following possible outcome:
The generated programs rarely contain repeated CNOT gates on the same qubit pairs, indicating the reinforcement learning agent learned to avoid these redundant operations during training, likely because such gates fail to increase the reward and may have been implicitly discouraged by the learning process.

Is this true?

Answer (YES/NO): NO